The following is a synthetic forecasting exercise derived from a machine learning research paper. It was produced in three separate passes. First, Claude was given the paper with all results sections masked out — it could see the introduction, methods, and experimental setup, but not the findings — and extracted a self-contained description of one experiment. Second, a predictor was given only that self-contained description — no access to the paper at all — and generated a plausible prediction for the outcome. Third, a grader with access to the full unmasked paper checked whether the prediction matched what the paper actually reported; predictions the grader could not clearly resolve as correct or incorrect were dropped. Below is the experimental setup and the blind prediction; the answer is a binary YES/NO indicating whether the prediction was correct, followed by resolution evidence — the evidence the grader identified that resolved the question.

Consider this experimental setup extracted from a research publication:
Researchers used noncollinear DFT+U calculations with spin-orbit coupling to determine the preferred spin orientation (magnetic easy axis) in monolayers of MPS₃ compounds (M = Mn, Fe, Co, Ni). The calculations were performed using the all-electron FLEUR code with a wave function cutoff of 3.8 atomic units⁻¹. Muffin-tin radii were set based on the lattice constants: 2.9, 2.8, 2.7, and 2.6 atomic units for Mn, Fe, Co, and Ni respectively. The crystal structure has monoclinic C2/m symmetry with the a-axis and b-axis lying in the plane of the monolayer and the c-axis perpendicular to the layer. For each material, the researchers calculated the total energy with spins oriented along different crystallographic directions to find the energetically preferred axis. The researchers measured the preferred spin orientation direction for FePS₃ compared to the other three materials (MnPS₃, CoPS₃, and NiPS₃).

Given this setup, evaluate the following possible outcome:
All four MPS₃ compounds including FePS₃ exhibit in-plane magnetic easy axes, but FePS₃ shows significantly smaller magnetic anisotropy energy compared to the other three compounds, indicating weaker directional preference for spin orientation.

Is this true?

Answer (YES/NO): NO